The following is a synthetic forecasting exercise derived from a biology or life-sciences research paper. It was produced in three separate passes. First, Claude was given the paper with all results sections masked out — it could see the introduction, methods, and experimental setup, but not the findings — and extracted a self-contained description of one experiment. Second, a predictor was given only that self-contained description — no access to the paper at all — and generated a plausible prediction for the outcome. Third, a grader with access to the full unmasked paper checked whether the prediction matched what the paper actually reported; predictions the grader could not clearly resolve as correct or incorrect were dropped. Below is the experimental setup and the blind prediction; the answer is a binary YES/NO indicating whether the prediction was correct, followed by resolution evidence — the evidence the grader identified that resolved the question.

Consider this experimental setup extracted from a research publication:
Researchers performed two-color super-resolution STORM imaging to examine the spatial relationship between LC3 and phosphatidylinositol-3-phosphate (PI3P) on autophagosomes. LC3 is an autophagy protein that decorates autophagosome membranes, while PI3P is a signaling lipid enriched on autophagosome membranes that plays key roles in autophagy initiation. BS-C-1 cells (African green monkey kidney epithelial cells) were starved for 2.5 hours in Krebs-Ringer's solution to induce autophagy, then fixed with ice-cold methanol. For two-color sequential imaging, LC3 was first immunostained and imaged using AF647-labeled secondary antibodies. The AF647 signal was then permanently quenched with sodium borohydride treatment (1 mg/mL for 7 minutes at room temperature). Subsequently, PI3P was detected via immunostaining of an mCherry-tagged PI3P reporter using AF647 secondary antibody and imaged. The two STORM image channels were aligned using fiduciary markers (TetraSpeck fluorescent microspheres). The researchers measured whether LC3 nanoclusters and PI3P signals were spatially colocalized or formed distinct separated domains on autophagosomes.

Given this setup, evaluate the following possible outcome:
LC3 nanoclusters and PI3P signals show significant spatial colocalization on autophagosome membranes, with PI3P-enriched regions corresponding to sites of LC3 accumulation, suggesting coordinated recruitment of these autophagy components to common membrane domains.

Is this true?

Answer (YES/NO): YES